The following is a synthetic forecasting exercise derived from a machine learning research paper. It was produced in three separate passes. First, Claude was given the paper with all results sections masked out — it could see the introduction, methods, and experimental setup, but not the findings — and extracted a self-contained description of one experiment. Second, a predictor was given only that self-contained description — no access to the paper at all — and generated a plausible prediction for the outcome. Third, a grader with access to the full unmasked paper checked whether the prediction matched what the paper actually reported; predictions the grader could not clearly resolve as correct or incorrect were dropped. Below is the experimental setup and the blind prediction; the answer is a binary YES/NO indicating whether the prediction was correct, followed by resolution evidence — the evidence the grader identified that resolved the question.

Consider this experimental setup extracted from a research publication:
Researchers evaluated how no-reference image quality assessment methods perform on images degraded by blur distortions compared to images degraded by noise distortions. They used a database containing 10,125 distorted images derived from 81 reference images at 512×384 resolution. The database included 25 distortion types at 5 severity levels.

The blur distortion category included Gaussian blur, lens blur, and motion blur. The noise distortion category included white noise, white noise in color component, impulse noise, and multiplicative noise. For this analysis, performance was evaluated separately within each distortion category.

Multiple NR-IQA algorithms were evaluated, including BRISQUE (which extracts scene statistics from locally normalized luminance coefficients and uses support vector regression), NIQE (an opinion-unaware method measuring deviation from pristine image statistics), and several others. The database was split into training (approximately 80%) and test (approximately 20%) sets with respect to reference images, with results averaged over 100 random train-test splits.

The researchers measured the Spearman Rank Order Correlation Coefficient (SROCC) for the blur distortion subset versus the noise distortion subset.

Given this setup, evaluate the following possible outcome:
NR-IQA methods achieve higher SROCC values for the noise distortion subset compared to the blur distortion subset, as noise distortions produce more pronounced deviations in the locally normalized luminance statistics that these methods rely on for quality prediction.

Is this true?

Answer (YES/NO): NO